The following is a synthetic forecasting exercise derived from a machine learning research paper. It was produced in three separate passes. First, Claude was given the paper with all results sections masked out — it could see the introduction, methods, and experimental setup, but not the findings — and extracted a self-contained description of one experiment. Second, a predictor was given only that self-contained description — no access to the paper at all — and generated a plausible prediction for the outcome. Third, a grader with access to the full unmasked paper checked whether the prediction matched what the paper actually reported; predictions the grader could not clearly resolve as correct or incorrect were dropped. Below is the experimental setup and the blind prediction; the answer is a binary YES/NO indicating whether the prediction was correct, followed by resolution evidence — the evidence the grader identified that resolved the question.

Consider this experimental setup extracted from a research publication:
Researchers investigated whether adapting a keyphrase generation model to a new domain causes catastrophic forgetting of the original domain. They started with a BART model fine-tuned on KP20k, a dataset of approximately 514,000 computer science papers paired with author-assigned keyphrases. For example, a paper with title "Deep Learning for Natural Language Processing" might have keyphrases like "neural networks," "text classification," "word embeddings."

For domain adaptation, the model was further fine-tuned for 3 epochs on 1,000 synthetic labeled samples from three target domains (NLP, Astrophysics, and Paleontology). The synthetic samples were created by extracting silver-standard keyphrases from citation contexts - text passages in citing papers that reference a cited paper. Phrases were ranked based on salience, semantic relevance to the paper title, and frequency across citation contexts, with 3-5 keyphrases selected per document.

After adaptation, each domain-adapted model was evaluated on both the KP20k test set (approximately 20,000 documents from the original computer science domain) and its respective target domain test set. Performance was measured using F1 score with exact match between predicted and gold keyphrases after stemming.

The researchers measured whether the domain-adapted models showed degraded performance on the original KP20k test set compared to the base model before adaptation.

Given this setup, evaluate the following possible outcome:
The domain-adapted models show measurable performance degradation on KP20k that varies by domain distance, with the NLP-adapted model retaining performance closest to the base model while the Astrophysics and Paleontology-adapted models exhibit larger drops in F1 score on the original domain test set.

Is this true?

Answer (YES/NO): NO